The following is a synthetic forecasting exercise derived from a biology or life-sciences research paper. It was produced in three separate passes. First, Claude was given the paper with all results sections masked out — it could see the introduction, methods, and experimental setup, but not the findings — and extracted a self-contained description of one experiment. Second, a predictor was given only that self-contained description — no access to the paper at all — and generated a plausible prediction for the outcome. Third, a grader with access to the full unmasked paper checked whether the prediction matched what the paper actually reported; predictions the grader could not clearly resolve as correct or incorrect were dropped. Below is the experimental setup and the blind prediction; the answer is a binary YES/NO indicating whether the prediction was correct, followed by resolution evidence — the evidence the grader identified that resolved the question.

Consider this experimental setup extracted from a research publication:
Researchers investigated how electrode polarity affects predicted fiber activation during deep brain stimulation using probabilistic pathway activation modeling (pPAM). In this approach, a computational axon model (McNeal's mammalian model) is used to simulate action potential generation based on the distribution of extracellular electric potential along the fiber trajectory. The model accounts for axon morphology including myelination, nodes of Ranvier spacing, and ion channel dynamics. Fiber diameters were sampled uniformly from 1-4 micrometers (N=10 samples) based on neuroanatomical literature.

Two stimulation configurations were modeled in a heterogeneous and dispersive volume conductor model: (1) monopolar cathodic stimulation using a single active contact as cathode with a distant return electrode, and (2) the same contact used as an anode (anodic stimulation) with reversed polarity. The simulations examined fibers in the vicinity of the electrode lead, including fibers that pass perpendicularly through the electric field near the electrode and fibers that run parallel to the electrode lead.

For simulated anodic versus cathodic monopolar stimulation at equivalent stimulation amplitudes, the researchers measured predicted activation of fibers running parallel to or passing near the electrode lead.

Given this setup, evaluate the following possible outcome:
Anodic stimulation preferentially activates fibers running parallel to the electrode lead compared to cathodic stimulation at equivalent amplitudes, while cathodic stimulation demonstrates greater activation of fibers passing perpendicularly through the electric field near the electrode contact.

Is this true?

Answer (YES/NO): NO